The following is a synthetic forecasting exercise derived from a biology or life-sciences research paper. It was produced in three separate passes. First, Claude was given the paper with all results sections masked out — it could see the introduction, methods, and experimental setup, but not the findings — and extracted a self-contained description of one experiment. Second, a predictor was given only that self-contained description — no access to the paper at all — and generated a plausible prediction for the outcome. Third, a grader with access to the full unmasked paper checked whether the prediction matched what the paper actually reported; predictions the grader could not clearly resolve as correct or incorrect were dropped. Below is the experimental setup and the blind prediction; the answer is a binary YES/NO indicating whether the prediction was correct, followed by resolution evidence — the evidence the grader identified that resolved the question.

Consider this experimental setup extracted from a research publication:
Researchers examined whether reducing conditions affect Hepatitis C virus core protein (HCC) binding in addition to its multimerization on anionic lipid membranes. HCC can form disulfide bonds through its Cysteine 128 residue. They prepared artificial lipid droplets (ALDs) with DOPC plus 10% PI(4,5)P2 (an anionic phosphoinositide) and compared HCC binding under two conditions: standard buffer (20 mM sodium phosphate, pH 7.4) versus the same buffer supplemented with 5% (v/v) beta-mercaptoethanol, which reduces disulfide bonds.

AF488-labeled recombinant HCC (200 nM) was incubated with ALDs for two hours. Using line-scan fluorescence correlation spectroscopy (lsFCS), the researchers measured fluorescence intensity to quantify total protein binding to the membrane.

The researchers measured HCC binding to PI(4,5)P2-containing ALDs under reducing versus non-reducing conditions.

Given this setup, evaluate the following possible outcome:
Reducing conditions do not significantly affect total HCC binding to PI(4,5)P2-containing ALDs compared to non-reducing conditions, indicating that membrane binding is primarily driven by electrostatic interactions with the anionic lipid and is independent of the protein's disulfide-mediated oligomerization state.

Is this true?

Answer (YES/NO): NO